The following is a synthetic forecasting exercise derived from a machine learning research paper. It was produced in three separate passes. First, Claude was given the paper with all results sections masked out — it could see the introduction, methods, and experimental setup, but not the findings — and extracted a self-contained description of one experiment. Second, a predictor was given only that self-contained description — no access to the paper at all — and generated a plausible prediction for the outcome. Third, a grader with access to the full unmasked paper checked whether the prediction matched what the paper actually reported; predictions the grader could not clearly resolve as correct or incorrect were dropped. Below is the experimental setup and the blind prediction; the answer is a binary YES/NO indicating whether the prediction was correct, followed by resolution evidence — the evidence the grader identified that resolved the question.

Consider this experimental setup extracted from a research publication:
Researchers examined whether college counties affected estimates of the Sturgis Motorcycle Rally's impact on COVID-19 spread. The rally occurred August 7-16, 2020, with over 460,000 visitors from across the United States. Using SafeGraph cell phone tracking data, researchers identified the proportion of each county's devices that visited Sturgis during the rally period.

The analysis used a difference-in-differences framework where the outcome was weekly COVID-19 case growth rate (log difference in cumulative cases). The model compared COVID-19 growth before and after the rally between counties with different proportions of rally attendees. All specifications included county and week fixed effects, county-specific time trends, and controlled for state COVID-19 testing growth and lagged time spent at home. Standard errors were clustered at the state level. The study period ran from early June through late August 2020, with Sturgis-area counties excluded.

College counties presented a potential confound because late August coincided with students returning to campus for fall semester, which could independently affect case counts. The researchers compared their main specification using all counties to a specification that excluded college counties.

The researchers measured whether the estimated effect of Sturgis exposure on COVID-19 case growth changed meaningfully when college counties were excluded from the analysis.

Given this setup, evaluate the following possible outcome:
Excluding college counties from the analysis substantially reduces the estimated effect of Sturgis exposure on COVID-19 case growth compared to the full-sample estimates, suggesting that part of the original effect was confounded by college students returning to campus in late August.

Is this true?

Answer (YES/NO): NO